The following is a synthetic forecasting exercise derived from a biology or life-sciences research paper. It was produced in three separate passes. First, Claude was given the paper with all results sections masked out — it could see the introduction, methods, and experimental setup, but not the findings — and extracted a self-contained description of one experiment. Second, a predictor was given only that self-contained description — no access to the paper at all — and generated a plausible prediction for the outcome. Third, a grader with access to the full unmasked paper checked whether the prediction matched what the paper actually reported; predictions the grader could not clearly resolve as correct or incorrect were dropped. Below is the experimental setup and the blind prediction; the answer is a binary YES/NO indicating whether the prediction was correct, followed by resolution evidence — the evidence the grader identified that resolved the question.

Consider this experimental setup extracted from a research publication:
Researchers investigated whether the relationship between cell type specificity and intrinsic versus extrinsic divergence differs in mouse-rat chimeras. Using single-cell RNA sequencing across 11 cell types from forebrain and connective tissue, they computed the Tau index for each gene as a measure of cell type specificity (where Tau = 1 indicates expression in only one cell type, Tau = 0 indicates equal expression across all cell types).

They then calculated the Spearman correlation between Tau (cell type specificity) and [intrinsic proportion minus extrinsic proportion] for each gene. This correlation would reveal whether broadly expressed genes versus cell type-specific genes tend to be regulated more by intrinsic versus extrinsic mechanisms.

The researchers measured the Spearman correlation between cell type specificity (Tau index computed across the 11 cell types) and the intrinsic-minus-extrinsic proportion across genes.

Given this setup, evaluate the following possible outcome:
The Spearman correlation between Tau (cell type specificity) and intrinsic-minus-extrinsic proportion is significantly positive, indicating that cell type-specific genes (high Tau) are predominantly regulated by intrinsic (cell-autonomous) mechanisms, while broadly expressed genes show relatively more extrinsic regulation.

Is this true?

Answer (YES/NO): NO